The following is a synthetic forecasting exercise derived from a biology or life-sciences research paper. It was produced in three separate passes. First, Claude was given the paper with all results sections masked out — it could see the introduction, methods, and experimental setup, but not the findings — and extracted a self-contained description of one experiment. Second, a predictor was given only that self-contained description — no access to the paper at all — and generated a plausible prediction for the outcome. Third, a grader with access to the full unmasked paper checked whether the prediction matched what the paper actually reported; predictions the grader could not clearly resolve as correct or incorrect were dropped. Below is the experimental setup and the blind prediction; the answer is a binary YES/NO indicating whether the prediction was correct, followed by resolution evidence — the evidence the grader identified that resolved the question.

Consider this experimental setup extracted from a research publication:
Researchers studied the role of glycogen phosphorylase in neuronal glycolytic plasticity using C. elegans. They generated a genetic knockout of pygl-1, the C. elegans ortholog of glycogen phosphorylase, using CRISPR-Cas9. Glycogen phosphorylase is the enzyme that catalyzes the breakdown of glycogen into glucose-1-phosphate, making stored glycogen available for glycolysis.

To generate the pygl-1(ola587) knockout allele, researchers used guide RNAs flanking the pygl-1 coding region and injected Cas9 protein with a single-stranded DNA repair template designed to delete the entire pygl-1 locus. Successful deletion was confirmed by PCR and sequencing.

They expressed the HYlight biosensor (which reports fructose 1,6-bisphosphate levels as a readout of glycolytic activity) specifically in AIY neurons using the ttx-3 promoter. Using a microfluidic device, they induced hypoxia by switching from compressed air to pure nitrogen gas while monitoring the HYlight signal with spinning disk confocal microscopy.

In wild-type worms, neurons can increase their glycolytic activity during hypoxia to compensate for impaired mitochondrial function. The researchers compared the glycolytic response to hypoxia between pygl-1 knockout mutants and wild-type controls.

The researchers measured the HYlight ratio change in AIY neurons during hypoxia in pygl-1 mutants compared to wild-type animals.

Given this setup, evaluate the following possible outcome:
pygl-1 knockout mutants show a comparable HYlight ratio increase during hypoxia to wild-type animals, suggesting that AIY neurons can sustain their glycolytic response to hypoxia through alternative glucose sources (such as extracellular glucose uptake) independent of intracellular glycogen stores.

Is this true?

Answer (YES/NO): NO